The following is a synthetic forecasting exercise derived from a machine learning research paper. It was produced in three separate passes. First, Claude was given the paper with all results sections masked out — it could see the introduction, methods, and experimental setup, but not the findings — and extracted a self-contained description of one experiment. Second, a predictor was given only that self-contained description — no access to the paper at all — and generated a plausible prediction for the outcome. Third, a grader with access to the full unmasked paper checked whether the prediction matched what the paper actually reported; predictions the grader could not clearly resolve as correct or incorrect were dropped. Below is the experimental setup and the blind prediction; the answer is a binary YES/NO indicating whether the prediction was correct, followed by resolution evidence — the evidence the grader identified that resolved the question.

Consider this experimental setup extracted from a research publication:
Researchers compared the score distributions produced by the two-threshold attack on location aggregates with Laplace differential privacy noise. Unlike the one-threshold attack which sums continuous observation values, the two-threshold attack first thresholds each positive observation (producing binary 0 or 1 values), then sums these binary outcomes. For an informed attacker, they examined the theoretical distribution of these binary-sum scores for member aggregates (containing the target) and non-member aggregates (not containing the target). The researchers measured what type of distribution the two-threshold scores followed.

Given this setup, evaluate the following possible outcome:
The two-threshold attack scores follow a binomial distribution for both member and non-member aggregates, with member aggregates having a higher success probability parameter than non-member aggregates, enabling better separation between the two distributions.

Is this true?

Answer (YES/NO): YES